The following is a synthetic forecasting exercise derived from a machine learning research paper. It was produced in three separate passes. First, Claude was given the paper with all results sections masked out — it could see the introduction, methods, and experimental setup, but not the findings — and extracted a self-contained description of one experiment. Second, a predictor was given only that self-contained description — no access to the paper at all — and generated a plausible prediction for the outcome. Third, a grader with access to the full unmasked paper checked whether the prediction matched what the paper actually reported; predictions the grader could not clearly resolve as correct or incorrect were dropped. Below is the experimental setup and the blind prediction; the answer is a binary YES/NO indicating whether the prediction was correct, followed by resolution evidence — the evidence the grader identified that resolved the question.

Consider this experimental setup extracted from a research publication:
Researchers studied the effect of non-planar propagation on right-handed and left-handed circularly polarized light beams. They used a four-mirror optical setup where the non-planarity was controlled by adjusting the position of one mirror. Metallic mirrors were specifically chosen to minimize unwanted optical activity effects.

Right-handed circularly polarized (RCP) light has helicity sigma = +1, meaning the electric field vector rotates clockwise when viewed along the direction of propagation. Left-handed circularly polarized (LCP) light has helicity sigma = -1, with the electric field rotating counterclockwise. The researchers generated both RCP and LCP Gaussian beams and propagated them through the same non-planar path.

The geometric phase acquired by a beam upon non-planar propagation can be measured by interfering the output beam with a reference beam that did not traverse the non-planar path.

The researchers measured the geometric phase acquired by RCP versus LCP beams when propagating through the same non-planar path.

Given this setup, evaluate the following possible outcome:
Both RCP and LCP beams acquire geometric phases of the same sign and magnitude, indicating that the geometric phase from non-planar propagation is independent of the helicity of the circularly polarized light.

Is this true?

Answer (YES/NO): NO